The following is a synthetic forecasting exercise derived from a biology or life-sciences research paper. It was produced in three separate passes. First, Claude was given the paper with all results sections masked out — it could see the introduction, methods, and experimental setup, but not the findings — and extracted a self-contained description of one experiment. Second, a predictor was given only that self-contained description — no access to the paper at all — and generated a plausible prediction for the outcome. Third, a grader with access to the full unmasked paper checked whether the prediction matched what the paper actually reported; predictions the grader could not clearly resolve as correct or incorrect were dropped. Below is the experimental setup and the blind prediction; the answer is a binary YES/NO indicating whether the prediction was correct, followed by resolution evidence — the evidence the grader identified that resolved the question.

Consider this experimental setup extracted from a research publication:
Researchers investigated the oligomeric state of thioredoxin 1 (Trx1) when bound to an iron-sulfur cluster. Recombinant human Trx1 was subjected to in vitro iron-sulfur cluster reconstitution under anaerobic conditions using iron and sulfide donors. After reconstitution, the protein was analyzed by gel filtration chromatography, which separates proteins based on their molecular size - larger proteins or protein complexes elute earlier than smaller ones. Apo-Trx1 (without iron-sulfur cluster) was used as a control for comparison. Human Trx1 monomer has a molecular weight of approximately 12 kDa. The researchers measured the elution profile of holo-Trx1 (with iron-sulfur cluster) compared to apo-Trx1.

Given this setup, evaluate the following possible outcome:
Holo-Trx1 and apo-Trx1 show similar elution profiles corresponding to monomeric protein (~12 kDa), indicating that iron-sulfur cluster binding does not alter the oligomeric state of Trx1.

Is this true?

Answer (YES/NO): NO